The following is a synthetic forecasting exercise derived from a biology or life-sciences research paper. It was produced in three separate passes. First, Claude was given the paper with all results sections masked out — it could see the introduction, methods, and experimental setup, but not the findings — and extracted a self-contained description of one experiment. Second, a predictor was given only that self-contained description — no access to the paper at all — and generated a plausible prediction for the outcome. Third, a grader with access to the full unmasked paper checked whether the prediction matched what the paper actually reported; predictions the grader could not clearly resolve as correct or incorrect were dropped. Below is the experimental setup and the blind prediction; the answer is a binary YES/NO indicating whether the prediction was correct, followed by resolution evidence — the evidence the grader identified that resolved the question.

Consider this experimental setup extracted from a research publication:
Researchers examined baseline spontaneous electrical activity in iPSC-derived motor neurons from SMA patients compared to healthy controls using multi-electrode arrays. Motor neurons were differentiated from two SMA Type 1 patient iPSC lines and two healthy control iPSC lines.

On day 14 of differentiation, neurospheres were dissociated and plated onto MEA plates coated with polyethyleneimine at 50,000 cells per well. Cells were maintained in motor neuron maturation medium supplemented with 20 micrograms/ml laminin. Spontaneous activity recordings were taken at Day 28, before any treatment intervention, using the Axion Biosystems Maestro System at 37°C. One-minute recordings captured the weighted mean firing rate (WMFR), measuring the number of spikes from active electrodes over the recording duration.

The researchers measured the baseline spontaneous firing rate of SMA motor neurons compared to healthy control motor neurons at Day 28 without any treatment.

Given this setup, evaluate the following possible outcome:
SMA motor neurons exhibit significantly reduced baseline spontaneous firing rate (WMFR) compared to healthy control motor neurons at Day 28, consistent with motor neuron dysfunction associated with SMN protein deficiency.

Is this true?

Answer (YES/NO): NO